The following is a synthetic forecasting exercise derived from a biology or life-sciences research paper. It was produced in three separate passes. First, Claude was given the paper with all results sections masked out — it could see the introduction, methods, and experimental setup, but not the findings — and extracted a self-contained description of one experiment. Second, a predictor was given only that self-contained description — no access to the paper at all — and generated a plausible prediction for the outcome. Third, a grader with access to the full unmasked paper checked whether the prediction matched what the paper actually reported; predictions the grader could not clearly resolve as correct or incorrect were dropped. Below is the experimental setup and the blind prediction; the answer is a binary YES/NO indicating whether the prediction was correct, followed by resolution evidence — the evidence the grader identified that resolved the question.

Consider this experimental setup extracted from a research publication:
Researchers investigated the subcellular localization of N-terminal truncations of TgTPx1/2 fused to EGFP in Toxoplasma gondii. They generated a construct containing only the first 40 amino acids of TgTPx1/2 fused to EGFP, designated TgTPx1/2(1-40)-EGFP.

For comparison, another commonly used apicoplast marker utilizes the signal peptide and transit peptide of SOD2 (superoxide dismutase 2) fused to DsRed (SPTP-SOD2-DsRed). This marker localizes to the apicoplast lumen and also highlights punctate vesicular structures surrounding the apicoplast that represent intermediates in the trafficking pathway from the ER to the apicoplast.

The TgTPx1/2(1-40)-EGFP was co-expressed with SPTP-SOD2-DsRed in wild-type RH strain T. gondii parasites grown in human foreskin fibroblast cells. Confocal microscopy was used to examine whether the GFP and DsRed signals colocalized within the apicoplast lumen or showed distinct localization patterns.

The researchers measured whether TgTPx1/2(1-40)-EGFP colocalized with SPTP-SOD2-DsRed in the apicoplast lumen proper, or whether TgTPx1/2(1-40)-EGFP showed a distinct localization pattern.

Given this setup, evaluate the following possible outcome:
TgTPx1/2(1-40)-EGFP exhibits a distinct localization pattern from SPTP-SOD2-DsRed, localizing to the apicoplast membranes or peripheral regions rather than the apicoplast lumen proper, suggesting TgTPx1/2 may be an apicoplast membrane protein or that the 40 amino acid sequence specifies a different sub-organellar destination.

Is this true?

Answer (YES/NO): NO